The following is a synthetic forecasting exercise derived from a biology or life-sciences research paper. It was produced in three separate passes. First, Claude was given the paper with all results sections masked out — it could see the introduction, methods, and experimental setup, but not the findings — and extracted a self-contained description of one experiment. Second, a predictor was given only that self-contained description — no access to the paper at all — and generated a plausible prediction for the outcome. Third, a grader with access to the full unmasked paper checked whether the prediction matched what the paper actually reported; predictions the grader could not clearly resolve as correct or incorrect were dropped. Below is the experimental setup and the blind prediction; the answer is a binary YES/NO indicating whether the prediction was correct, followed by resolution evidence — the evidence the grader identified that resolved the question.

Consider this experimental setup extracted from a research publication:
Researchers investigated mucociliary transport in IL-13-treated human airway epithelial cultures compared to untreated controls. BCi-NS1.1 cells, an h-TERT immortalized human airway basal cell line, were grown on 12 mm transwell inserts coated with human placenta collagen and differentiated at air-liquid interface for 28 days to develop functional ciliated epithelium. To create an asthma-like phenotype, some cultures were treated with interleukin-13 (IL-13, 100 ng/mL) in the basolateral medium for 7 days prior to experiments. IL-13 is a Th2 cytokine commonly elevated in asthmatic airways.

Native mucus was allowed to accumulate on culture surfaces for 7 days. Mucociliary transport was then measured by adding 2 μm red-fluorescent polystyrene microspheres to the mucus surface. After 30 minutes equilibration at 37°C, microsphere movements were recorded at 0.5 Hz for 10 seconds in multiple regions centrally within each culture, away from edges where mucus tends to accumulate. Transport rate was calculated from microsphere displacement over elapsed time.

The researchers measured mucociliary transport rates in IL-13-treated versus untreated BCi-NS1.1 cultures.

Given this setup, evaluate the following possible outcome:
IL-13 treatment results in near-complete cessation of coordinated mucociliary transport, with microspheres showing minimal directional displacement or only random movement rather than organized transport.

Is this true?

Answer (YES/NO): NO